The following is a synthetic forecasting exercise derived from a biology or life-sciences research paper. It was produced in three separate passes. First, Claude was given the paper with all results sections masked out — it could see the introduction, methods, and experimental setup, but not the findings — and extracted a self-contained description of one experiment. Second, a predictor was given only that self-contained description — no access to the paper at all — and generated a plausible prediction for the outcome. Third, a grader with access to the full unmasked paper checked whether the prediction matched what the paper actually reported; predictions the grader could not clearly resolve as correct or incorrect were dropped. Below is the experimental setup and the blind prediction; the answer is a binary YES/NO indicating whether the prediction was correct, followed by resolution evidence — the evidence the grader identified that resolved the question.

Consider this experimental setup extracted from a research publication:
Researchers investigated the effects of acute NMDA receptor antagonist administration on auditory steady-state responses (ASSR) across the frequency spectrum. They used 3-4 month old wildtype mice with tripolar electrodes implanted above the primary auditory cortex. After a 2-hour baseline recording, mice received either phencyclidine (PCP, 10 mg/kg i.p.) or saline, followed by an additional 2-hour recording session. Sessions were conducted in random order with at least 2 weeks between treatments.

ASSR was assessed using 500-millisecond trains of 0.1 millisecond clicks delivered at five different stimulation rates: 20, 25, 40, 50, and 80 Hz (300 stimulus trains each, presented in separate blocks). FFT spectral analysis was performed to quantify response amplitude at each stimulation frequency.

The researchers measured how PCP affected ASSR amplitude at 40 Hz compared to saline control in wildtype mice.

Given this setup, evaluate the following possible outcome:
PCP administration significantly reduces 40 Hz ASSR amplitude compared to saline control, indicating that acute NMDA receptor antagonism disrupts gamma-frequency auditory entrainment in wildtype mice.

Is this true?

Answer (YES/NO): NO